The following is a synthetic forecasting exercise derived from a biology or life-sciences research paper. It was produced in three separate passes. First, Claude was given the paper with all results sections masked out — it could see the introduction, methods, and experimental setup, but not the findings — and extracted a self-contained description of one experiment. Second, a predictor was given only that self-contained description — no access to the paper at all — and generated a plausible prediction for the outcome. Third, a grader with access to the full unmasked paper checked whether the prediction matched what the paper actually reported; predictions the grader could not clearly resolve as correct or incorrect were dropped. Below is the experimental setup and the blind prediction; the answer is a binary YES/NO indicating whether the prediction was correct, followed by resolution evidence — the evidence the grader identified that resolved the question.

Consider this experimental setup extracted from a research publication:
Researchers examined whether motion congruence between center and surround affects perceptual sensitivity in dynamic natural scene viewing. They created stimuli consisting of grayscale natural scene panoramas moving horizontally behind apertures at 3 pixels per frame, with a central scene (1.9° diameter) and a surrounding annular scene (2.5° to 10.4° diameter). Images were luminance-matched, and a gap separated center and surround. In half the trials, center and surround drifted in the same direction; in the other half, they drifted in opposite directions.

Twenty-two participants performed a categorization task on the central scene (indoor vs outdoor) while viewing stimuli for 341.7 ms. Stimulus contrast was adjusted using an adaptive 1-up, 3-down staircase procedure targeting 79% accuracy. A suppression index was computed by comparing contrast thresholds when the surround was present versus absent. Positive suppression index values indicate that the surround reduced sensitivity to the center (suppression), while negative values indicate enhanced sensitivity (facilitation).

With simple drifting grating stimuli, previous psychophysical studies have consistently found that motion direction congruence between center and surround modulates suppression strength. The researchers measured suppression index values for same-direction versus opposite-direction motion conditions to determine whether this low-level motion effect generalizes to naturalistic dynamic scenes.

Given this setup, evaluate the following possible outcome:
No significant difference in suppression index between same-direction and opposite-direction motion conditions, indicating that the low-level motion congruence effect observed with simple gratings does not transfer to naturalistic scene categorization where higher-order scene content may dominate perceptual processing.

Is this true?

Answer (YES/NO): NO